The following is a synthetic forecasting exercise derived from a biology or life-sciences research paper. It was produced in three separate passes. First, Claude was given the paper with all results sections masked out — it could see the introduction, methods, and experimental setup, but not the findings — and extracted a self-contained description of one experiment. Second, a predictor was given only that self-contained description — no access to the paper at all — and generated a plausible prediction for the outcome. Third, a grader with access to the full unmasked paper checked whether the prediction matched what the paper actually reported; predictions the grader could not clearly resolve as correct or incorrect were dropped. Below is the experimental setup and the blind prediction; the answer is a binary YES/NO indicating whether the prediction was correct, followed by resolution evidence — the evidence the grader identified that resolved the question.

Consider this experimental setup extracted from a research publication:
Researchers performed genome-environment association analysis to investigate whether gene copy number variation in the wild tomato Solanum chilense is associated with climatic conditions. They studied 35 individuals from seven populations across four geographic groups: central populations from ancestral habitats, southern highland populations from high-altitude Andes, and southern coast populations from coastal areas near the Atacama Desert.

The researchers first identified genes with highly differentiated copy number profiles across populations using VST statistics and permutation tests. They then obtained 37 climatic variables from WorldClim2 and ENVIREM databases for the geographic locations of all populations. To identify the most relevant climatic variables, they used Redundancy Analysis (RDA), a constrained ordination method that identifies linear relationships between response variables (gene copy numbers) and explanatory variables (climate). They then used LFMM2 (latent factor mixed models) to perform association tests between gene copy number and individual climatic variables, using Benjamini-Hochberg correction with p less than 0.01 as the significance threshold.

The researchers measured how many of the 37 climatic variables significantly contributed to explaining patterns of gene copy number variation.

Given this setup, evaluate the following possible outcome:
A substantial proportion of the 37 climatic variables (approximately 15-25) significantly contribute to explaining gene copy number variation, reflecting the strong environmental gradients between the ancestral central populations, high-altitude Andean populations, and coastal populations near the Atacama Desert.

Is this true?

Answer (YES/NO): NO